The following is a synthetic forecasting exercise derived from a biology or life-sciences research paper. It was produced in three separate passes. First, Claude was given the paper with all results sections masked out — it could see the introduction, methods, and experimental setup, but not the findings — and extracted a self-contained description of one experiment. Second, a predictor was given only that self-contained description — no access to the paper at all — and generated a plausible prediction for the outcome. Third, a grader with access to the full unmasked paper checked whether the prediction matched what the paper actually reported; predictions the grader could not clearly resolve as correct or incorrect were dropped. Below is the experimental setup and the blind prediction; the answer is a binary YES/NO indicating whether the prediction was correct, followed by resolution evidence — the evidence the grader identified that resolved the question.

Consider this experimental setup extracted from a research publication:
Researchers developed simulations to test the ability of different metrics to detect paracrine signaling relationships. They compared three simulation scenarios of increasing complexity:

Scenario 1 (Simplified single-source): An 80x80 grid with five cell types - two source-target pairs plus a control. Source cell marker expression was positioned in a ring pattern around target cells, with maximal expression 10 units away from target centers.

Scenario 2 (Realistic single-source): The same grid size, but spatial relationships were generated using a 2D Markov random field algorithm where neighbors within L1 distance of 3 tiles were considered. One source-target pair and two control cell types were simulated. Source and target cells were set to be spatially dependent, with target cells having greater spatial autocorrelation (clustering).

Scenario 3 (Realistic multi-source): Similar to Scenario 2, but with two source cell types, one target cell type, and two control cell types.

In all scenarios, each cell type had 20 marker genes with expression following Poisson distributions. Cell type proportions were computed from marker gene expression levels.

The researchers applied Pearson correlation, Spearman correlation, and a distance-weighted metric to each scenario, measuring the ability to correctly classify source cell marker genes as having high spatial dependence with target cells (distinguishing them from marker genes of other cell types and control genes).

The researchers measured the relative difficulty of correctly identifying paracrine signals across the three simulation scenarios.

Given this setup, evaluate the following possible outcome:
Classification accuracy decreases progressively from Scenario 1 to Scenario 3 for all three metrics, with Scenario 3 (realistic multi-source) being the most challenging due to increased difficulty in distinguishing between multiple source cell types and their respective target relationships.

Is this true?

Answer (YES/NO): NO